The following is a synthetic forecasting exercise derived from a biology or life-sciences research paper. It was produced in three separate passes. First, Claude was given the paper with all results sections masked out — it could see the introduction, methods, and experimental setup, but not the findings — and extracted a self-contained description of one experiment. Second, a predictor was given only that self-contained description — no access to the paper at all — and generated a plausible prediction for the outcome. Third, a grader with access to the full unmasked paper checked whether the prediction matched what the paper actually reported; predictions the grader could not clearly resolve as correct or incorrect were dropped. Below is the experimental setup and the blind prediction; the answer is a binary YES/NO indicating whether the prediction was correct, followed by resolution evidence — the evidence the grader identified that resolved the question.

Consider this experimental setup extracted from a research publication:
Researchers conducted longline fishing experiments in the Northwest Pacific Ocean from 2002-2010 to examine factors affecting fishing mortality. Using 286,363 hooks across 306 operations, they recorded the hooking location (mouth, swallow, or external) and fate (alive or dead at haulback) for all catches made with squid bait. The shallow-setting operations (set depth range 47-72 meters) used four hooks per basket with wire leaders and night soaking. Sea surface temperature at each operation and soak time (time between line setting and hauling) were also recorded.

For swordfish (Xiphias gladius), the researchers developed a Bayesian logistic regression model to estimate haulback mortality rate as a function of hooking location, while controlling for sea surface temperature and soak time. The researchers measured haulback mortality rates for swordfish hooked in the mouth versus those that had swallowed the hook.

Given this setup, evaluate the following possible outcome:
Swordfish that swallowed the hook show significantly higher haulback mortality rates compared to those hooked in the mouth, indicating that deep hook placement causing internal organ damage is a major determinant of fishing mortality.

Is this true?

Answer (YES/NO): YES